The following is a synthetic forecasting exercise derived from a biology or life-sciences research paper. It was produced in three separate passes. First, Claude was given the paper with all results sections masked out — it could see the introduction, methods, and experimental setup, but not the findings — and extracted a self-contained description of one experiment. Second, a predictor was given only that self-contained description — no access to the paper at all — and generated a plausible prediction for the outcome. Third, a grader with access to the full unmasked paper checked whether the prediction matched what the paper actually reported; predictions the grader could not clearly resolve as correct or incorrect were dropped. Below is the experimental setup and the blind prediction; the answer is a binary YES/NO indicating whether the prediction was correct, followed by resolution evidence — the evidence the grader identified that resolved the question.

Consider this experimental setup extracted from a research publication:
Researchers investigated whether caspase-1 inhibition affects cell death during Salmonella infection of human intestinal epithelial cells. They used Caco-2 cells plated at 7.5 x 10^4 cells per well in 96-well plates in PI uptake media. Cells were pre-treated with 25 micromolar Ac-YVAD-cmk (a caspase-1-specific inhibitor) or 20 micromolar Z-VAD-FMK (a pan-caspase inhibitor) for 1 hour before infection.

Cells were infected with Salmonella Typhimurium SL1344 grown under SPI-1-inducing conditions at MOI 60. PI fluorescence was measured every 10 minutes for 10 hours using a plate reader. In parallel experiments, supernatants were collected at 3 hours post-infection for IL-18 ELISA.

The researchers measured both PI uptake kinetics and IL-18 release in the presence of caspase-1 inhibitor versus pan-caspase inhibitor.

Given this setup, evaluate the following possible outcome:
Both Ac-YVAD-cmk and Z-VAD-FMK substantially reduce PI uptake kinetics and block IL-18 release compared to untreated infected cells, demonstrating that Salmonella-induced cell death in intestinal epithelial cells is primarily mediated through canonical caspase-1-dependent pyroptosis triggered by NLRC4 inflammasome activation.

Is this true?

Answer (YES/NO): NO